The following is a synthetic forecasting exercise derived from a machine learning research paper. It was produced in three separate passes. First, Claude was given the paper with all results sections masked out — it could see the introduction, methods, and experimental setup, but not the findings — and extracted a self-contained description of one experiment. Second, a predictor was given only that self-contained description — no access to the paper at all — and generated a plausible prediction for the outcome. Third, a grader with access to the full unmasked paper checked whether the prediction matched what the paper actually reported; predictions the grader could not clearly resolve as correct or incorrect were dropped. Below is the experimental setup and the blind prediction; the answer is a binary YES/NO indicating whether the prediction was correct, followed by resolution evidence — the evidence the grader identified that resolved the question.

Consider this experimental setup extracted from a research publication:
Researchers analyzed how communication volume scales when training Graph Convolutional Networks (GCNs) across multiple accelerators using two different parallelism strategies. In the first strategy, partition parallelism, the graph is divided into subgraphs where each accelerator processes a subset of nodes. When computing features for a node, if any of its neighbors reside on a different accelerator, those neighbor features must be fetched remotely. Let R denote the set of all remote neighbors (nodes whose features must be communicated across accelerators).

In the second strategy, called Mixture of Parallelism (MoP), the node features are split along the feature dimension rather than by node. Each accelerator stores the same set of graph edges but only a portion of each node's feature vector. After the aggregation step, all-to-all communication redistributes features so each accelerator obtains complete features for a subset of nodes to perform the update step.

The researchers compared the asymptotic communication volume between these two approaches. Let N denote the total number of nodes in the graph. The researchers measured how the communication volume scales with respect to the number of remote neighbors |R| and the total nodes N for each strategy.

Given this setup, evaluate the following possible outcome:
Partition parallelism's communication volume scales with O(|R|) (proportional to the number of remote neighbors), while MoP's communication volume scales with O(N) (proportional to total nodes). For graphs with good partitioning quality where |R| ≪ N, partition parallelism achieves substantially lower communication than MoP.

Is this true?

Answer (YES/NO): NO